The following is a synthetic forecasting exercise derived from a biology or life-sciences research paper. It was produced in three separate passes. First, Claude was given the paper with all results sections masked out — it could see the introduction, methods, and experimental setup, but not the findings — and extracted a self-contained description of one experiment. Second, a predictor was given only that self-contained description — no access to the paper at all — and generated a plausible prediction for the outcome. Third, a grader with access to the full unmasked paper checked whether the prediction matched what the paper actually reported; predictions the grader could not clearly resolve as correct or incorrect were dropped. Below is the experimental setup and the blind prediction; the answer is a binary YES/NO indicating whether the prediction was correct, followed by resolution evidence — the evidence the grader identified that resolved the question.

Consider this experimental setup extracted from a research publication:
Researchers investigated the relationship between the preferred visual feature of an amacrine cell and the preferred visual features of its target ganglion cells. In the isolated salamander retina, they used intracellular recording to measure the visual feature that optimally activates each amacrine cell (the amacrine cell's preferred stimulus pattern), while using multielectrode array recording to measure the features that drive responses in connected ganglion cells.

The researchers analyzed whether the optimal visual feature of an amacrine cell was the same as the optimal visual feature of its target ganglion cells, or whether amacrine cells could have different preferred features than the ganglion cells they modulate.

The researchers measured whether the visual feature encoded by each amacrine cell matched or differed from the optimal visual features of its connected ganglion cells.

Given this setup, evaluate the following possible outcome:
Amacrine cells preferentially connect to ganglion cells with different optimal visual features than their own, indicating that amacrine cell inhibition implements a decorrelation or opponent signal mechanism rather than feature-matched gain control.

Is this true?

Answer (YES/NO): NO